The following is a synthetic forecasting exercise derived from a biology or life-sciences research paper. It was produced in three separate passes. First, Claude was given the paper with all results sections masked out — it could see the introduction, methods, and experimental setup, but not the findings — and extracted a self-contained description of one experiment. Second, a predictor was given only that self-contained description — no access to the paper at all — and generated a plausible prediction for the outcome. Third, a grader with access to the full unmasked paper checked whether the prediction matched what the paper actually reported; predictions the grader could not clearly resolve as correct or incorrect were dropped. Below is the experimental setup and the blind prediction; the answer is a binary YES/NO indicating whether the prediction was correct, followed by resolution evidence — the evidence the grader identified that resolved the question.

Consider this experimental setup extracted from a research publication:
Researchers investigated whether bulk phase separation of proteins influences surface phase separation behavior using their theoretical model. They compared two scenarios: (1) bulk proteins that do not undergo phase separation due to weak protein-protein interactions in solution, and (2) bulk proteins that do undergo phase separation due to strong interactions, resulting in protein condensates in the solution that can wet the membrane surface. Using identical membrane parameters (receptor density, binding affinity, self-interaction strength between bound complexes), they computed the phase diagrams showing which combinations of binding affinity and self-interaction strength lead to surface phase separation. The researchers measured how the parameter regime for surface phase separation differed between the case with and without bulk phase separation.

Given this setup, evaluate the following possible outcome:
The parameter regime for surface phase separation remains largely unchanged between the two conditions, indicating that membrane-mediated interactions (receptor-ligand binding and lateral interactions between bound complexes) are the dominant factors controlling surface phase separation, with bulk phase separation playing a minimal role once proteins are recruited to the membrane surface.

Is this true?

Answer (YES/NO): NO